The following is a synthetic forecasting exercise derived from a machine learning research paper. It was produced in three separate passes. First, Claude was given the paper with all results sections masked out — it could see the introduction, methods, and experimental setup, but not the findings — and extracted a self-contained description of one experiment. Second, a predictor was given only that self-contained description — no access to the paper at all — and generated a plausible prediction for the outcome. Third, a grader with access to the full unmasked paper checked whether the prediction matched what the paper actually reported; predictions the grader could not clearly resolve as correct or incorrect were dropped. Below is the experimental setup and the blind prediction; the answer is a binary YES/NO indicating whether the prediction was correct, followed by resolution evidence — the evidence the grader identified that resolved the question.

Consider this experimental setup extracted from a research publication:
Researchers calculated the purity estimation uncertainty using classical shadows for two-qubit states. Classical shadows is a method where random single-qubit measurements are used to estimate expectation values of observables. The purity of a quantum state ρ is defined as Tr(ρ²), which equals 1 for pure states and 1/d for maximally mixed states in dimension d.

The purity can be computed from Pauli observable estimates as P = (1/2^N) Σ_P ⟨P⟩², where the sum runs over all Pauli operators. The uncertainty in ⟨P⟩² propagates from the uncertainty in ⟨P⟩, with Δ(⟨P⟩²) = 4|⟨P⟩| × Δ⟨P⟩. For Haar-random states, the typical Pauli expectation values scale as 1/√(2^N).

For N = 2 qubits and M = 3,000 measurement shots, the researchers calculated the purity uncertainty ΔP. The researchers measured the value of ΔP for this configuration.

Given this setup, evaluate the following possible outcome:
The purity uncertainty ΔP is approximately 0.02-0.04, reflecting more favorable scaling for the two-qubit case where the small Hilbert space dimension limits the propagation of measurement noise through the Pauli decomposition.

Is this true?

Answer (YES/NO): YES